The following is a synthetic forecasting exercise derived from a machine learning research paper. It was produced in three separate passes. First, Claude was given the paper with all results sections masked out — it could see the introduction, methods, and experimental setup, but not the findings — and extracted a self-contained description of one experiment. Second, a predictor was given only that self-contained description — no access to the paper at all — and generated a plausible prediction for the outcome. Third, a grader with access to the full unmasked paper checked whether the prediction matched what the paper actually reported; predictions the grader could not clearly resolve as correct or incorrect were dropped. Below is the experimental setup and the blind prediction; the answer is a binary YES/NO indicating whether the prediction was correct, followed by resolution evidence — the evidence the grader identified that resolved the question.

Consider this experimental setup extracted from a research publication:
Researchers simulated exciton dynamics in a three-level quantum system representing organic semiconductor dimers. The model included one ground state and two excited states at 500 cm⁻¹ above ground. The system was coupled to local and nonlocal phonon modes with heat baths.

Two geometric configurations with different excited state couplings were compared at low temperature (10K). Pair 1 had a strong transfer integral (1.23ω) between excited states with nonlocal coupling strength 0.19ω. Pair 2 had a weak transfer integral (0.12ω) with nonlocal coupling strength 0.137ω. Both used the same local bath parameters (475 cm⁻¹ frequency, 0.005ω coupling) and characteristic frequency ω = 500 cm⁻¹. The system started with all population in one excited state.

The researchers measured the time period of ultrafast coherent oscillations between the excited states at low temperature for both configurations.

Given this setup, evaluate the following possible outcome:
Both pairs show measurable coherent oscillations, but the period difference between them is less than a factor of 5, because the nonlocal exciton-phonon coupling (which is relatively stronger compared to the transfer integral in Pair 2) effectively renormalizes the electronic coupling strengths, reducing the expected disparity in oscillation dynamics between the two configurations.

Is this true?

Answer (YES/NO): NO